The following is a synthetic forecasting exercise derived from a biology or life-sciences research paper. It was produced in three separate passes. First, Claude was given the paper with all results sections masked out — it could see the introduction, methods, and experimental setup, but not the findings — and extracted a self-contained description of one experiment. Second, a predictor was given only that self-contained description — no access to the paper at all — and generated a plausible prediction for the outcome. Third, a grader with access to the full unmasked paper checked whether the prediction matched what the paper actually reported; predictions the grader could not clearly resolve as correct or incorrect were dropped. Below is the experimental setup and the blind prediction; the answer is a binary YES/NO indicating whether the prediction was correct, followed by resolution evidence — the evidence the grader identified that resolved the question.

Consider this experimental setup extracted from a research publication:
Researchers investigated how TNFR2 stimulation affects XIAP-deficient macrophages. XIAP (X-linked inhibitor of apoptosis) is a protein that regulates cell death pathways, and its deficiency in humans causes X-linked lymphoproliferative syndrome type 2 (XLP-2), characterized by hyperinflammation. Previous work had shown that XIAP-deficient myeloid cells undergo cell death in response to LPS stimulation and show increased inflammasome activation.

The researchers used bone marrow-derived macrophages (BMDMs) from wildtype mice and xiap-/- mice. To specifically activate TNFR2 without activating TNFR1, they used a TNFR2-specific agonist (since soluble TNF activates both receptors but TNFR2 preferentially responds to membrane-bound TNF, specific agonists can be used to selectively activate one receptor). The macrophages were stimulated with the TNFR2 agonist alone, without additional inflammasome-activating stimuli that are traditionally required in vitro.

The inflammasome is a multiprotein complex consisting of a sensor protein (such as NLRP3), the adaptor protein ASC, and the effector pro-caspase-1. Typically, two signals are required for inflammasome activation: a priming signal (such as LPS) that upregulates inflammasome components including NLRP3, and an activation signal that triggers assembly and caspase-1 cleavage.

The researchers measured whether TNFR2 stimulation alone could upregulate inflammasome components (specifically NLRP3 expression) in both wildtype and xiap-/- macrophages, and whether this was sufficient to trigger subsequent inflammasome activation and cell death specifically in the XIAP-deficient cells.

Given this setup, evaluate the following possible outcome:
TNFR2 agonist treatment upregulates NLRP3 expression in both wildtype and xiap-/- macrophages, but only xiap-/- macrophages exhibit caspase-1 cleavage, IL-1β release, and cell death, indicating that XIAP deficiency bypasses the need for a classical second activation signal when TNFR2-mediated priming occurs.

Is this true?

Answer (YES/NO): YES